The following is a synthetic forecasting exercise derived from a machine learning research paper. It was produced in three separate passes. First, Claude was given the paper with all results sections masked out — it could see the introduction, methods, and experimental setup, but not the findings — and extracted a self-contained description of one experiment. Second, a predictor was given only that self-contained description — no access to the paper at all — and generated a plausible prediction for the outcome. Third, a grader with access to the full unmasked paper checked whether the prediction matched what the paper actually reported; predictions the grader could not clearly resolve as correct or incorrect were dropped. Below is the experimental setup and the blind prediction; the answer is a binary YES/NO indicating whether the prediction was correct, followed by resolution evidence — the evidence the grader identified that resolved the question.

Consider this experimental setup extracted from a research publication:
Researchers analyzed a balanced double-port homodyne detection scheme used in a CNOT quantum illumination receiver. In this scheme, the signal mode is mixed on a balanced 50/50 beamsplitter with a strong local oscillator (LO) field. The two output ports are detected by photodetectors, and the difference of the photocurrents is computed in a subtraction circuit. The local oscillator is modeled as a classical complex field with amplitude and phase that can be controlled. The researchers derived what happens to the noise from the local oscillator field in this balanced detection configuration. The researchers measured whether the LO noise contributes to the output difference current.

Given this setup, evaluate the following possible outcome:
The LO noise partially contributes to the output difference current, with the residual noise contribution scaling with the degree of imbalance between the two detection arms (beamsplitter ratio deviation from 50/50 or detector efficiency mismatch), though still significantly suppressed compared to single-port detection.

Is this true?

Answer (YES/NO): NO